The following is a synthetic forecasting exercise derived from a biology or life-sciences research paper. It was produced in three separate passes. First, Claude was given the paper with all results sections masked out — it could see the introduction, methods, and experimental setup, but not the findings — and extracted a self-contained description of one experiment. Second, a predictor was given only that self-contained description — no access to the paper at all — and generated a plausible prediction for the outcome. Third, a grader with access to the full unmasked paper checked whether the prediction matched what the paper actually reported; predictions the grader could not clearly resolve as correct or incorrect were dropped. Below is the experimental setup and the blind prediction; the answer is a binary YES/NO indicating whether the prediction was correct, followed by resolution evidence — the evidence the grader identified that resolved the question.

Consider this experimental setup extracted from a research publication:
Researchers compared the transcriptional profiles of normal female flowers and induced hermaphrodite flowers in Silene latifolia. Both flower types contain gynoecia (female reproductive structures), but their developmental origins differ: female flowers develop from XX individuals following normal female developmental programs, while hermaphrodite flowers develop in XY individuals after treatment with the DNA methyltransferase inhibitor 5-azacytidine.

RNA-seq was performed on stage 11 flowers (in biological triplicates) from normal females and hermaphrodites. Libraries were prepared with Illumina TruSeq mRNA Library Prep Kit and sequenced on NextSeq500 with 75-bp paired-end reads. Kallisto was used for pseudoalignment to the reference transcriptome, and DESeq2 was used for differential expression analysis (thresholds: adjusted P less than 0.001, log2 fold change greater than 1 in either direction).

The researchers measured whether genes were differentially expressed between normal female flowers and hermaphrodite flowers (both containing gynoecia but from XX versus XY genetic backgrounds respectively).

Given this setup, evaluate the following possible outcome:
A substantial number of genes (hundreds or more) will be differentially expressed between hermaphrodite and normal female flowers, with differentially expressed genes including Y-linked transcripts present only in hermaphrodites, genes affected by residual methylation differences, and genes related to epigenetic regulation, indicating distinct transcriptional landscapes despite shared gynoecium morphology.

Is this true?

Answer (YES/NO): YES